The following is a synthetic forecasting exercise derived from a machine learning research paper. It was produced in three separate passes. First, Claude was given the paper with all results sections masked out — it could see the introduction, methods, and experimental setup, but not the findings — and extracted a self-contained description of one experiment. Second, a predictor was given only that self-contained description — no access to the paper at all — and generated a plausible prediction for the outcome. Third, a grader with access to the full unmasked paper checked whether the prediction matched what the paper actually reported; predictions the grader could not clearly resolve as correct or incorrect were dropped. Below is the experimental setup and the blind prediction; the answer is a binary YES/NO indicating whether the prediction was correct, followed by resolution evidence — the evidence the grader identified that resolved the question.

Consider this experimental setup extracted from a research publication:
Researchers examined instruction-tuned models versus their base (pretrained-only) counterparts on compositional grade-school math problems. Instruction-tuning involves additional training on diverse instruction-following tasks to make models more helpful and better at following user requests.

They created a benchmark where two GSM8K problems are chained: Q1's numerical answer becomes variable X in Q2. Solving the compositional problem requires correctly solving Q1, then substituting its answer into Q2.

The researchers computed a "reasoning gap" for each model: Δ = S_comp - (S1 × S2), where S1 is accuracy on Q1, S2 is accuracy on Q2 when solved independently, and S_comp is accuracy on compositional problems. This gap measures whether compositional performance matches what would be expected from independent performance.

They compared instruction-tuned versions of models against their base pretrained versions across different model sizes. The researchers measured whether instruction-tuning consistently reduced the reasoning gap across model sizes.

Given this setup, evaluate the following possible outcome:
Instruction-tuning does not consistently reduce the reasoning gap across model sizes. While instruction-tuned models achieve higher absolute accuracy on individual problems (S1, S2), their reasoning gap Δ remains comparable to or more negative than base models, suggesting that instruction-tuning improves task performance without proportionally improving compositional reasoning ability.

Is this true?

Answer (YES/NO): NO